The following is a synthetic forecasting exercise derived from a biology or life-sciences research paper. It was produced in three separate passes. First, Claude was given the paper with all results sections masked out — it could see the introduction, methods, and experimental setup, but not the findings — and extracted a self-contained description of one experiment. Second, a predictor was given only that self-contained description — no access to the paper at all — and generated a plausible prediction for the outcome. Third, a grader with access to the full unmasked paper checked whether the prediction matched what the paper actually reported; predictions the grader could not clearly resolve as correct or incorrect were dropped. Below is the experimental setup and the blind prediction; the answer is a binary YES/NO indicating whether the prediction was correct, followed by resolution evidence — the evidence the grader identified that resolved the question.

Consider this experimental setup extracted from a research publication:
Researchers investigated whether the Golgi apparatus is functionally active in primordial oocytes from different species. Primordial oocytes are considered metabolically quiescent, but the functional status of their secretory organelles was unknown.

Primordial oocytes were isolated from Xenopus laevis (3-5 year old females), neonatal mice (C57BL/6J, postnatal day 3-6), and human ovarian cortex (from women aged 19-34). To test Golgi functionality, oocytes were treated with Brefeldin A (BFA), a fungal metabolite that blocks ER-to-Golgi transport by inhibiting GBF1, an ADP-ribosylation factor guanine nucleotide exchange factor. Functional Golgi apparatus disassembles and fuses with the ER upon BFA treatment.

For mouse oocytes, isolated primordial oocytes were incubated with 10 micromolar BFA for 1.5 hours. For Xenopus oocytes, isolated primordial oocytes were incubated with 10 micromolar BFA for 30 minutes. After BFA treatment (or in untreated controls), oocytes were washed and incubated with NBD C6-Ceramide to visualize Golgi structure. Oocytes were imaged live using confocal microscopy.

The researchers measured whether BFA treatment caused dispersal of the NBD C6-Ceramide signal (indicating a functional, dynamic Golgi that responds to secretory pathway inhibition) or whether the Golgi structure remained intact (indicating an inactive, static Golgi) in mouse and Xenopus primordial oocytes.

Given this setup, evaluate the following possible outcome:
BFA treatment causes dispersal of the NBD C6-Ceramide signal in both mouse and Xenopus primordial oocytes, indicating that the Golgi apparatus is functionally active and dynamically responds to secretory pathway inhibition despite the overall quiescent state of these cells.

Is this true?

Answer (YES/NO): YES